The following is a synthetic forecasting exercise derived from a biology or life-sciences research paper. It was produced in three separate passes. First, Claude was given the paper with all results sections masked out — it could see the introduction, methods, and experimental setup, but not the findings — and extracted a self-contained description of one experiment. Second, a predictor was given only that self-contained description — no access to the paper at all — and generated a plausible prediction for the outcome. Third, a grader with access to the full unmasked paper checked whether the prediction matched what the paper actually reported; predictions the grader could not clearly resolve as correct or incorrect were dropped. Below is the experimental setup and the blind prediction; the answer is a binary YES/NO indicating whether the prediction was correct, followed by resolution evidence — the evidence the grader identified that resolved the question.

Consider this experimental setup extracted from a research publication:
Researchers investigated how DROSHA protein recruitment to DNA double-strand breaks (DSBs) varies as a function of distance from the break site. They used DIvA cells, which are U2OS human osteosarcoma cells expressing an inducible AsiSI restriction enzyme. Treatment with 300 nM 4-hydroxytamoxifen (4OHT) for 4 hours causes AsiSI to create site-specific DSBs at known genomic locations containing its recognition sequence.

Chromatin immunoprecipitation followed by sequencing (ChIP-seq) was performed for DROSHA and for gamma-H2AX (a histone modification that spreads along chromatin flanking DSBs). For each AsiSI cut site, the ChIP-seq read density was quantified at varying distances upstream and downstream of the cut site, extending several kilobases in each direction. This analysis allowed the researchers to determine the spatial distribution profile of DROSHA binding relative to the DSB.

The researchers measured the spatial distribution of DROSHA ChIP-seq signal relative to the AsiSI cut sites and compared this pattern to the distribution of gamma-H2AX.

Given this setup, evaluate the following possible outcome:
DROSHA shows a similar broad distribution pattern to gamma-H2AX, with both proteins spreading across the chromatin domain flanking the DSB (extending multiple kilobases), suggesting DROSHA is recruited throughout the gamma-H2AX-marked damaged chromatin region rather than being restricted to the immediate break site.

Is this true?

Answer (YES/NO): NO